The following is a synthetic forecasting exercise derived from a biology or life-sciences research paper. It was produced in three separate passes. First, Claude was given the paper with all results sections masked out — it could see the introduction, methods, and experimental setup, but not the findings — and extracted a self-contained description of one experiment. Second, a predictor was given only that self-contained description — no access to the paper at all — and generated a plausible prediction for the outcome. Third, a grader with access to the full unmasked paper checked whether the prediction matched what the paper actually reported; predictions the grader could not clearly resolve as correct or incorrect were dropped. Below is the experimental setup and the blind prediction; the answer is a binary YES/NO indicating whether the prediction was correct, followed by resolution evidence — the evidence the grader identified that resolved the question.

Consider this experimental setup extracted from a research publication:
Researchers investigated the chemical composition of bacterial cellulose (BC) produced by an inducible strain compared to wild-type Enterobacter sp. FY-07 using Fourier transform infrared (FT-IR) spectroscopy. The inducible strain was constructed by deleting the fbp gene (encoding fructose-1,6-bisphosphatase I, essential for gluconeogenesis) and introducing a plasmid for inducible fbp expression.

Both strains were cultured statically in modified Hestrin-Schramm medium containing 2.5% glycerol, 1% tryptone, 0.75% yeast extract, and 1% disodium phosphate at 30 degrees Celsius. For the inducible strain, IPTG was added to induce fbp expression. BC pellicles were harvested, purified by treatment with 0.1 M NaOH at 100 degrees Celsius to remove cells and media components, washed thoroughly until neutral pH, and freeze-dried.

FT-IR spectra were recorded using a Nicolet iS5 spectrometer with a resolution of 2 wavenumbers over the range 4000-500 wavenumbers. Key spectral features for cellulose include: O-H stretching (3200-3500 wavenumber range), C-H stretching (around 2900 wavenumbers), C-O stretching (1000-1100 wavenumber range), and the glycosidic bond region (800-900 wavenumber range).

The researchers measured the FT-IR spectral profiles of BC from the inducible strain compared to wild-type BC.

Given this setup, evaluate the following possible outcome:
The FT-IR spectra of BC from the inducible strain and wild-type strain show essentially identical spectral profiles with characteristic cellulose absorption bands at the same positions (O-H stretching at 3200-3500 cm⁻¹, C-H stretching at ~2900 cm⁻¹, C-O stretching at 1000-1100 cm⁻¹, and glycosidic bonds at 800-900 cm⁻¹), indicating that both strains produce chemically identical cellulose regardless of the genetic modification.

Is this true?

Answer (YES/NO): YES